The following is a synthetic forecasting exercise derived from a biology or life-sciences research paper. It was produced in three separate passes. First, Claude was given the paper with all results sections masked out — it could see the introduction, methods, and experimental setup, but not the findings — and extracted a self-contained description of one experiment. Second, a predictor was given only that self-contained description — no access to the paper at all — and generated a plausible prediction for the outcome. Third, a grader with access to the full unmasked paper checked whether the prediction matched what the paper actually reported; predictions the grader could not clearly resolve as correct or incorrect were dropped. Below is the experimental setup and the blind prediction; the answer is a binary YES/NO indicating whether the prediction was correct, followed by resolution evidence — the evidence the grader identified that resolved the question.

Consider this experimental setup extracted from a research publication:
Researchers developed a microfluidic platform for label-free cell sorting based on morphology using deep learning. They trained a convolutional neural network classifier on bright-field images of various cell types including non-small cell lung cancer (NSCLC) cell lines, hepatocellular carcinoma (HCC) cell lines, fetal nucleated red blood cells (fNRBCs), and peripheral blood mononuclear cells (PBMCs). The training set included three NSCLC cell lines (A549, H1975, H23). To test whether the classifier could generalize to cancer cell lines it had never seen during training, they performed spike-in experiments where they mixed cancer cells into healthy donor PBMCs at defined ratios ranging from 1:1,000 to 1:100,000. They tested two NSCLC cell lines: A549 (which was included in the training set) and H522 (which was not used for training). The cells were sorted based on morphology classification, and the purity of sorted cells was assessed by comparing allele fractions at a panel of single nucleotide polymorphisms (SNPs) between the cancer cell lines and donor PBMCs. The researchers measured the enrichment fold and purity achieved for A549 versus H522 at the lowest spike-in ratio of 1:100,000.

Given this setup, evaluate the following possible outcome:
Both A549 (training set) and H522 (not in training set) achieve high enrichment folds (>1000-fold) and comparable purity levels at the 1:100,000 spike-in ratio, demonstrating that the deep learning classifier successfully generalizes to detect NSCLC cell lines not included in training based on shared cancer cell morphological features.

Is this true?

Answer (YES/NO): YES